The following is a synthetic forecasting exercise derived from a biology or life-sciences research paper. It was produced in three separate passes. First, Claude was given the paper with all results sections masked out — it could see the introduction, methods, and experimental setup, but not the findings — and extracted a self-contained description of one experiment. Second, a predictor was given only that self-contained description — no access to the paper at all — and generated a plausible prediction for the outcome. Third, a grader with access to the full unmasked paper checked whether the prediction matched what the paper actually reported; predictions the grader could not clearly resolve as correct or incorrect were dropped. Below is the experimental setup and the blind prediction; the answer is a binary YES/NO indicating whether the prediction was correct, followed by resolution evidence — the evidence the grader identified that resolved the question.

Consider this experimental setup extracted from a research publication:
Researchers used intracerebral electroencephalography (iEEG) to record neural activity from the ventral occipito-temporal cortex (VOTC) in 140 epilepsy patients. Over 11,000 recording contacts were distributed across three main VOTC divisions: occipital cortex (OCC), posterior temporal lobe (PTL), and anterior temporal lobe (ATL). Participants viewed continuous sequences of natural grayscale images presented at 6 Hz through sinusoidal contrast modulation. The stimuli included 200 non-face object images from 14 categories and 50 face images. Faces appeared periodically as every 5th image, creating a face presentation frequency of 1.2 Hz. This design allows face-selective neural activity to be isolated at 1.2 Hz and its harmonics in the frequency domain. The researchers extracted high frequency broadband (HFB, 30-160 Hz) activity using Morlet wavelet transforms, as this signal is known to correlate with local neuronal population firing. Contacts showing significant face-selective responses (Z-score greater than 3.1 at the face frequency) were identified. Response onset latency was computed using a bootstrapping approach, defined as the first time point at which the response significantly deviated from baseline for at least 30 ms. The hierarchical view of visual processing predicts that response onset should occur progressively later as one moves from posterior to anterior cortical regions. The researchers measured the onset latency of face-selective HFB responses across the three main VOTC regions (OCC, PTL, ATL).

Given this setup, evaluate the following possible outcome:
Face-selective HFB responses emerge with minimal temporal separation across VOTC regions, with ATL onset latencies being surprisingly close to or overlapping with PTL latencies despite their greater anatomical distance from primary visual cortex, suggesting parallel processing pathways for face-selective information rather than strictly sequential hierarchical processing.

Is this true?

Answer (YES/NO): YES